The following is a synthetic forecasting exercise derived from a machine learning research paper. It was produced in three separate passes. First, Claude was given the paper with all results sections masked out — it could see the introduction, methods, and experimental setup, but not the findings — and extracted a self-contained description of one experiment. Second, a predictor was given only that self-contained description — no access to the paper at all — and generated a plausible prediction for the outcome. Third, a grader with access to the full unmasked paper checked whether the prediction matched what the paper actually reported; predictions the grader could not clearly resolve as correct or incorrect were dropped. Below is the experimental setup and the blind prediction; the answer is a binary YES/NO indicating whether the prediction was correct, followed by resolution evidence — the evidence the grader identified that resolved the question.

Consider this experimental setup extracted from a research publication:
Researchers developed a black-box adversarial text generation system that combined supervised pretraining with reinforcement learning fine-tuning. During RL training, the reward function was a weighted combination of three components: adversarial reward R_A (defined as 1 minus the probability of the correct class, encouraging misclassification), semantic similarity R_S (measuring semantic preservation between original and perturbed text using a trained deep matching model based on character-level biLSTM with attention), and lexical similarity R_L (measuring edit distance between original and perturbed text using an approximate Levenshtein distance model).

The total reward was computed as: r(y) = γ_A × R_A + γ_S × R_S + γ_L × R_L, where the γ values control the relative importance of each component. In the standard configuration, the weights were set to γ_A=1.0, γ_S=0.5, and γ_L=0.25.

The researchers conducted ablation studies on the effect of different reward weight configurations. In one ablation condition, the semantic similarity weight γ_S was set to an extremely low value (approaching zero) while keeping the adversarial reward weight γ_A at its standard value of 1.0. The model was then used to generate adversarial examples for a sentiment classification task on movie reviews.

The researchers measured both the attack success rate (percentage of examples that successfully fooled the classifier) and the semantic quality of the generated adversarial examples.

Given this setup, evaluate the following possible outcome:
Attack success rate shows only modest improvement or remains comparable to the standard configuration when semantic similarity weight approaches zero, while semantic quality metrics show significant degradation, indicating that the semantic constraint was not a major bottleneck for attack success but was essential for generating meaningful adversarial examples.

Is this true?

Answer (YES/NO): NO